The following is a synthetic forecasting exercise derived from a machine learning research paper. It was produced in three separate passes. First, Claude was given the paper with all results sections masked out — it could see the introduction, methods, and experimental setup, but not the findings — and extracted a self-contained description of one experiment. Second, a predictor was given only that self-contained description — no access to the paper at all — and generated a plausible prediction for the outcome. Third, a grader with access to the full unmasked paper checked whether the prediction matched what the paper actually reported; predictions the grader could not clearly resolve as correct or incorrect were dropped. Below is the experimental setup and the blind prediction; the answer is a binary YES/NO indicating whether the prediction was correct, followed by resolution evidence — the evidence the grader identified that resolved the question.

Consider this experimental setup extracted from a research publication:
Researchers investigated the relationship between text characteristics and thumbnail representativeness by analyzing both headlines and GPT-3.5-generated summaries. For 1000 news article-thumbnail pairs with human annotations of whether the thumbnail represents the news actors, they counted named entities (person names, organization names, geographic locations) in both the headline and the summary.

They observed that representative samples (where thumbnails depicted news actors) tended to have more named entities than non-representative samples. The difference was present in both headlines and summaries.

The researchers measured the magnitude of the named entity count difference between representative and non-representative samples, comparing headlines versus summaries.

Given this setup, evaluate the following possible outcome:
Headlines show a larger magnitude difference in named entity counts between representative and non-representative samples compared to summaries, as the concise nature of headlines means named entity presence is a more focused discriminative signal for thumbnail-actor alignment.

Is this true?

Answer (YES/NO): NO